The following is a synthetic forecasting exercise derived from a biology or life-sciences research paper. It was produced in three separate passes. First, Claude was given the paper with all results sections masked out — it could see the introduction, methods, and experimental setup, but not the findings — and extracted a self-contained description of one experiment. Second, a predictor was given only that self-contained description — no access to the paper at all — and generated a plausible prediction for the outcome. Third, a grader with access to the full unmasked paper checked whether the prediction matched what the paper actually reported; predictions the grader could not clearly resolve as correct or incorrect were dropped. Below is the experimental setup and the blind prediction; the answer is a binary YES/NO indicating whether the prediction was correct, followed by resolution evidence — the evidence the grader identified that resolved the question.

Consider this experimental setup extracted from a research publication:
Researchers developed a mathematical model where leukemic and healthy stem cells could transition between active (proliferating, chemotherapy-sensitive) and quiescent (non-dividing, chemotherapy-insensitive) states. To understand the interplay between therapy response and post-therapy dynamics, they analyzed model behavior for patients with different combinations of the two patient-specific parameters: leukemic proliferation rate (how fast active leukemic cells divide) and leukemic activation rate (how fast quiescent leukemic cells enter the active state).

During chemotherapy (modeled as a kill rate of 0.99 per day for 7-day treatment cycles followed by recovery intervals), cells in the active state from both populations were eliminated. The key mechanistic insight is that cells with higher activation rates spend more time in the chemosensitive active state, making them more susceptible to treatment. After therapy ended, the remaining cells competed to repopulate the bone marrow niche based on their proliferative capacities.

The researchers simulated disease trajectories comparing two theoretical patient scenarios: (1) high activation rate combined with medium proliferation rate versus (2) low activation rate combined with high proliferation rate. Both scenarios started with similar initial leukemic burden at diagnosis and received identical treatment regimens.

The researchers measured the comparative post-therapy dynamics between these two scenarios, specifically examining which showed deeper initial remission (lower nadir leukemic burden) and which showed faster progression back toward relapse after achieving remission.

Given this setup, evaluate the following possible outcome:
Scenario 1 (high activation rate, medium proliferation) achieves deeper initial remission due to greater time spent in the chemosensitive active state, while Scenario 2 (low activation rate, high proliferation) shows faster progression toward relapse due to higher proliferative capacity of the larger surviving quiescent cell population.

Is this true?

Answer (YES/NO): YES